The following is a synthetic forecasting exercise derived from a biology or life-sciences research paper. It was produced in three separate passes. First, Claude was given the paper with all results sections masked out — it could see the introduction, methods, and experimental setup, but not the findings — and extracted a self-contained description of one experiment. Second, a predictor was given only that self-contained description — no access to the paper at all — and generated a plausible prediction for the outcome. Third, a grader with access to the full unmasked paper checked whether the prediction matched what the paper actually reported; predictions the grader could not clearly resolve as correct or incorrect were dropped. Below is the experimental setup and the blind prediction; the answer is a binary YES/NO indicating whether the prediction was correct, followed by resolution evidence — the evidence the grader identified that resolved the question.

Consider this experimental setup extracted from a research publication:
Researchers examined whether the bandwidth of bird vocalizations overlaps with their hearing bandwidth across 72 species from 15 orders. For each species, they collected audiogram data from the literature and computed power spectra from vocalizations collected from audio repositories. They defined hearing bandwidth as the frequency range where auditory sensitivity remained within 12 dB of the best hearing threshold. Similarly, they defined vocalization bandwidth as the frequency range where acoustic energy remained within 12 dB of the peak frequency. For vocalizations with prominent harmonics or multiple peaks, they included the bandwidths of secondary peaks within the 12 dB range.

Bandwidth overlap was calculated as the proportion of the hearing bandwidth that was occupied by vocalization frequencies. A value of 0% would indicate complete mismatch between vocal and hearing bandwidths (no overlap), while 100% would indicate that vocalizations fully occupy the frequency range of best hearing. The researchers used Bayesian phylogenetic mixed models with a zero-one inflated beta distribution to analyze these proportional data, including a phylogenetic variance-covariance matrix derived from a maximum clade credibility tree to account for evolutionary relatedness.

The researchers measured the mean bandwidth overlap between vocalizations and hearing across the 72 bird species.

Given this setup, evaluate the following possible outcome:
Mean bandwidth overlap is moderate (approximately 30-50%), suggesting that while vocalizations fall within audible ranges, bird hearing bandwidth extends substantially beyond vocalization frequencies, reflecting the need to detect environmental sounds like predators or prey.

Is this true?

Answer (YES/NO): YES